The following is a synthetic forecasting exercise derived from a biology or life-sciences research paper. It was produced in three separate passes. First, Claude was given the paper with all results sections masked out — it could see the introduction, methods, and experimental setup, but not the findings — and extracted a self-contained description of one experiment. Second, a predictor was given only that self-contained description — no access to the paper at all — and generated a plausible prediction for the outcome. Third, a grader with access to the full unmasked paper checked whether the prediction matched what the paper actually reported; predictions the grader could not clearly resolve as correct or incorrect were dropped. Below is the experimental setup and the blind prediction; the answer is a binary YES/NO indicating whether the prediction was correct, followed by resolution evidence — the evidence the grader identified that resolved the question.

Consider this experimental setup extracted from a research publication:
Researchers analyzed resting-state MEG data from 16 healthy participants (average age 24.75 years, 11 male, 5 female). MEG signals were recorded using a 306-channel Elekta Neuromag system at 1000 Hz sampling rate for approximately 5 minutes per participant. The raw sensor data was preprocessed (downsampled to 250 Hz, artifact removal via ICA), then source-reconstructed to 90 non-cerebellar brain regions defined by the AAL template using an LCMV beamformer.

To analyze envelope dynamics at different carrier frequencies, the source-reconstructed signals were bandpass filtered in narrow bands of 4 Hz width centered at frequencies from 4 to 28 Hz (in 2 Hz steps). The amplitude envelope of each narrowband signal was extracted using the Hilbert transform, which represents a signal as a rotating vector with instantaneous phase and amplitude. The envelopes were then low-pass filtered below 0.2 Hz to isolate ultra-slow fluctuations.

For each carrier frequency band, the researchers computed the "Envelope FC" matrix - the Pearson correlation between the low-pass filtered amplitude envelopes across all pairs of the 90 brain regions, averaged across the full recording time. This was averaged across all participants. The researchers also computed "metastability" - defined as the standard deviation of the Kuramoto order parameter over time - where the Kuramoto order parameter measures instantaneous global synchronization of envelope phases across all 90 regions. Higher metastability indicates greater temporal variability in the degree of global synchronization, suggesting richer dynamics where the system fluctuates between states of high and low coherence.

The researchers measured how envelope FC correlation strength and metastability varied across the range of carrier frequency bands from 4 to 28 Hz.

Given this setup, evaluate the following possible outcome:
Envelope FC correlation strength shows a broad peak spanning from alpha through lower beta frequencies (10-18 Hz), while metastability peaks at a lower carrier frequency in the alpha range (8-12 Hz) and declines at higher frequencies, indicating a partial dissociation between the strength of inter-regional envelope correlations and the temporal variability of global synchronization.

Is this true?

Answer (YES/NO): NO